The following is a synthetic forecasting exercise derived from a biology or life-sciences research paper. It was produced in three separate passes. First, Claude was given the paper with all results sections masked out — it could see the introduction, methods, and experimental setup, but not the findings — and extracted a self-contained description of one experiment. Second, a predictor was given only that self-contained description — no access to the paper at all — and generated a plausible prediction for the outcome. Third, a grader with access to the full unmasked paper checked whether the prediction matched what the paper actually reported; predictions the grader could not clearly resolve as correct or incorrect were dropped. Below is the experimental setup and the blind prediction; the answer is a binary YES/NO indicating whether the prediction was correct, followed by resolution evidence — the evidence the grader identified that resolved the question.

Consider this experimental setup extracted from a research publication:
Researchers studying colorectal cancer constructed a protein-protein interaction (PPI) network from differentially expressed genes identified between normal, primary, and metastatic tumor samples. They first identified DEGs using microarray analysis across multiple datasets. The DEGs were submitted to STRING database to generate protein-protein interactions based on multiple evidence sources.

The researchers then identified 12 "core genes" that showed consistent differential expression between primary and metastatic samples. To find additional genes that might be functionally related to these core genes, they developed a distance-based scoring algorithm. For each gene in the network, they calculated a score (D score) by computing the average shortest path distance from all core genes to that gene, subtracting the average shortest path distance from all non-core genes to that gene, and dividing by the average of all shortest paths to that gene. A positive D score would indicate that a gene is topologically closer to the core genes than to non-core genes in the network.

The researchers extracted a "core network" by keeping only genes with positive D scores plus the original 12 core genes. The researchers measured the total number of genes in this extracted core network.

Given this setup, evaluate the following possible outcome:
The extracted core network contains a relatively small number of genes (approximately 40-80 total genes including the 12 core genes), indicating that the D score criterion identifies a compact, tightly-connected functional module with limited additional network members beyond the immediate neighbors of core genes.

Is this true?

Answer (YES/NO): NO